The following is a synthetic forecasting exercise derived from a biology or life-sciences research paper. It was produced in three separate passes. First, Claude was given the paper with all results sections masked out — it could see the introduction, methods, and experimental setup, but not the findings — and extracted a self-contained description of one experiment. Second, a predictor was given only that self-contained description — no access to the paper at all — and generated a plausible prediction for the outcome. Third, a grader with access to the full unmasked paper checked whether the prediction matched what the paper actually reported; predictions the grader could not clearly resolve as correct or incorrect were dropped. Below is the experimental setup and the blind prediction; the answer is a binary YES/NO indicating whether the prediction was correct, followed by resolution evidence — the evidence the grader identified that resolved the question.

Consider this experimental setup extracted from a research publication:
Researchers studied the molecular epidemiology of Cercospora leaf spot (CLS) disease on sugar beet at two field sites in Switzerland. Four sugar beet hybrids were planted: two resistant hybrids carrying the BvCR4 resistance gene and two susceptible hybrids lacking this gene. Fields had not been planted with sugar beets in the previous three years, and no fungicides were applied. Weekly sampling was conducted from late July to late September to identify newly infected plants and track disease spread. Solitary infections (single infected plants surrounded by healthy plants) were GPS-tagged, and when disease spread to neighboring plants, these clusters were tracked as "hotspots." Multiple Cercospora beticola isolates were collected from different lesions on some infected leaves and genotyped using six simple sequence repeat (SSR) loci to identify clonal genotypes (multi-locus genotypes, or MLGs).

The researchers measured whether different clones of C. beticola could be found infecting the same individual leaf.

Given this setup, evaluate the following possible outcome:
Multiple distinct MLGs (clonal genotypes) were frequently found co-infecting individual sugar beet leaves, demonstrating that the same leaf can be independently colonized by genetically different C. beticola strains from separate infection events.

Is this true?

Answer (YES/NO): YES